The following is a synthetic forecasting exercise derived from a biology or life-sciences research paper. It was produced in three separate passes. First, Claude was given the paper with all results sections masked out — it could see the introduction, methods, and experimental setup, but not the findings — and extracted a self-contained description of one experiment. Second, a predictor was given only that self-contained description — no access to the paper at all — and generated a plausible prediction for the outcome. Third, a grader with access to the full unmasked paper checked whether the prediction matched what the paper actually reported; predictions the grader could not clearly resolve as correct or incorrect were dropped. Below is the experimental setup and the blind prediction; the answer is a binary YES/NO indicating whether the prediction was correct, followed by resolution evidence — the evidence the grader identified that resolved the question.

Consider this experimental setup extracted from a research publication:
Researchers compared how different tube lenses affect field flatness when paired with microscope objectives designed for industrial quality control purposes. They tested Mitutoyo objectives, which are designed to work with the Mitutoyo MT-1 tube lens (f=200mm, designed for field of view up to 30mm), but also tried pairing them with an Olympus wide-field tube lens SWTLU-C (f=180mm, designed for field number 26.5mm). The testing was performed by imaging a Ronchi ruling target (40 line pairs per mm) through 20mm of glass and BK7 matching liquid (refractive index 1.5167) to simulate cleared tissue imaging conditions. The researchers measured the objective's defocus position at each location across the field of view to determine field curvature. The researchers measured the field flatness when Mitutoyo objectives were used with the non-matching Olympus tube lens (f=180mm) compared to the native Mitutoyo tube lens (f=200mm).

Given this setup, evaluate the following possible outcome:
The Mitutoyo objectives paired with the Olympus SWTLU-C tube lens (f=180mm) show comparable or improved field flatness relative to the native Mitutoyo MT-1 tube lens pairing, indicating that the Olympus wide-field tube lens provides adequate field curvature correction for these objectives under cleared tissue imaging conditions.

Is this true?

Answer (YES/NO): YES